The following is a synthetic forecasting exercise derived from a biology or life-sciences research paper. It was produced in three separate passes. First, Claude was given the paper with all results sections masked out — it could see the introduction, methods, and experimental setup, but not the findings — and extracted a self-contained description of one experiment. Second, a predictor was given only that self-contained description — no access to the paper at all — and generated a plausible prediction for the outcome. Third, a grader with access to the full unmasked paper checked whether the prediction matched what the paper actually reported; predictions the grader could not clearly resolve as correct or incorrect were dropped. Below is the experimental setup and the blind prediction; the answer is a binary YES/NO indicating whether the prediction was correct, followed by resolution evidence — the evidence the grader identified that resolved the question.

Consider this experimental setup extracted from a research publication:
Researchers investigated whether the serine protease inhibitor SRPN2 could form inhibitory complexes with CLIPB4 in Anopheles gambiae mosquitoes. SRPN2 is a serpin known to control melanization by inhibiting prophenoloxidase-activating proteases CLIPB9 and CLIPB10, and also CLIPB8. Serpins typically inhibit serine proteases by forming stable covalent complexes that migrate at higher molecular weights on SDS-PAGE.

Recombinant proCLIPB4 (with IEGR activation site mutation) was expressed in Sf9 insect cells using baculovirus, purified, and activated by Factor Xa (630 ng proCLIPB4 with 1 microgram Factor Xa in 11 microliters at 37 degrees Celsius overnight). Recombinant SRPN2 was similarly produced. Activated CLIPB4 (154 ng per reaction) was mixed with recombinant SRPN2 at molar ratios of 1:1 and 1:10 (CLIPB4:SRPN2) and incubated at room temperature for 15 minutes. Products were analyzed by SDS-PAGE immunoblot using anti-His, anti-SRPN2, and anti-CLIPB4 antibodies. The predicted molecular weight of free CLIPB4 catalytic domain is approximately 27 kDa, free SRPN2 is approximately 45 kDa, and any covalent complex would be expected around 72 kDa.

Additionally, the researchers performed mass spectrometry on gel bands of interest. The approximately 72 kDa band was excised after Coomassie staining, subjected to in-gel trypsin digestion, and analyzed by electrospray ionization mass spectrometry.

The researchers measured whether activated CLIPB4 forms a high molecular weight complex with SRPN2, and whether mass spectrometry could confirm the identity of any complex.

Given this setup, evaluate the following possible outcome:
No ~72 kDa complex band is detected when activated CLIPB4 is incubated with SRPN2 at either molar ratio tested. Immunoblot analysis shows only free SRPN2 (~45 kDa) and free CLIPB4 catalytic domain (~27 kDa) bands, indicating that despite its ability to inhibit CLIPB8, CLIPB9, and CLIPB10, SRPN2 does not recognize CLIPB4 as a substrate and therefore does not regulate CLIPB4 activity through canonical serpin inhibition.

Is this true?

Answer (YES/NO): NO